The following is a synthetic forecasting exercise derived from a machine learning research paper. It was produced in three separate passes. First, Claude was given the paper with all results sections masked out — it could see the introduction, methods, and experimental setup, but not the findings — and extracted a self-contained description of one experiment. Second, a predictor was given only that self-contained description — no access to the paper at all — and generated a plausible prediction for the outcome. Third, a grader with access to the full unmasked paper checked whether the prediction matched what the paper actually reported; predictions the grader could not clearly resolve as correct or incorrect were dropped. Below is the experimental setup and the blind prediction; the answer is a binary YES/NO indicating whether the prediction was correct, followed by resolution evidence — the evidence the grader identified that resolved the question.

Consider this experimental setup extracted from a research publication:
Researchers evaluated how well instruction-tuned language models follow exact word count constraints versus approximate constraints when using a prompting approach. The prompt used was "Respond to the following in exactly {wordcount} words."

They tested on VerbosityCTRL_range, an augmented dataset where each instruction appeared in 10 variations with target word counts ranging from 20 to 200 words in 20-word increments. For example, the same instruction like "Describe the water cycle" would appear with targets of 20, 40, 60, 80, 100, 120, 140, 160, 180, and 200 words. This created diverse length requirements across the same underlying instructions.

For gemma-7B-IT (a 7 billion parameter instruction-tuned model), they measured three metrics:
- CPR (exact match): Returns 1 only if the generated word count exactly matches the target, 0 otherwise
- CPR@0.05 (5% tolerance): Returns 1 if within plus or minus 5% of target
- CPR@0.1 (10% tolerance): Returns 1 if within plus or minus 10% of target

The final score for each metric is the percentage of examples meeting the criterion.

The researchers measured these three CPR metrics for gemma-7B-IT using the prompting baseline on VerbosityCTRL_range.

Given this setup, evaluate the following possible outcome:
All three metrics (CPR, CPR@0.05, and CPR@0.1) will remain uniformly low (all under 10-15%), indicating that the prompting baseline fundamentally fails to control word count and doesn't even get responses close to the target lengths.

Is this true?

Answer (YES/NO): NO